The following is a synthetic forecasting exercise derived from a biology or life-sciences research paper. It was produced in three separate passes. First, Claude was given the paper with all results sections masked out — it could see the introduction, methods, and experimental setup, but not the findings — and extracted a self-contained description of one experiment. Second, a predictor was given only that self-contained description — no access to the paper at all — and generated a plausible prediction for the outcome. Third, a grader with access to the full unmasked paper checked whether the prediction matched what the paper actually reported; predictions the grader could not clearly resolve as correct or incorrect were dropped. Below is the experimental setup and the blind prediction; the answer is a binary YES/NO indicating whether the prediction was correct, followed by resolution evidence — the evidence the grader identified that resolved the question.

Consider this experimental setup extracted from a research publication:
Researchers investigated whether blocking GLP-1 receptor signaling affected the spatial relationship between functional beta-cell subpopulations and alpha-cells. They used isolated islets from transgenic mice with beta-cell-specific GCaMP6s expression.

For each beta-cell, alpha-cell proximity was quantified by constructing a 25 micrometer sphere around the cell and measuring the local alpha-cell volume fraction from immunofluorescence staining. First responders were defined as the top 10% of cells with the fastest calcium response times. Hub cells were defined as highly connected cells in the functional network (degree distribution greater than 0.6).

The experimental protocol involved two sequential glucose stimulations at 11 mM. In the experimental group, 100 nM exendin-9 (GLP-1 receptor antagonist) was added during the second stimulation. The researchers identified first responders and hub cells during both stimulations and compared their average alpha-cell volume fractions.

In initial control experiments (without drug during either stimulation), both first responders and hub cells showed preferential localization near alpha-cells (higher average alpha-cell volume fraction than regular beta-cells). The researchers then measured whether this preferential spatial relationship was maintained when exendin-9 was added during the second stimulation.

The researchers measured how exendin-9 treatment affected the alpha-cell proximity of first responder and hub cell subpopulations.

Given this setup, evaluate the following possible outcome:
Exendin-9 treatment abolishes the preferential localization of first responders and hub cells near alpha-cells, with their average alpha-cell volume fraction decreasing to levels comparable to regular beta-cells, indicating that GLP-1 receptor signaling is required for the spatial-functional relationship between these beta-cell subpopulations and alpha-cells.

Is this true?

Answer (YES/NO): NO